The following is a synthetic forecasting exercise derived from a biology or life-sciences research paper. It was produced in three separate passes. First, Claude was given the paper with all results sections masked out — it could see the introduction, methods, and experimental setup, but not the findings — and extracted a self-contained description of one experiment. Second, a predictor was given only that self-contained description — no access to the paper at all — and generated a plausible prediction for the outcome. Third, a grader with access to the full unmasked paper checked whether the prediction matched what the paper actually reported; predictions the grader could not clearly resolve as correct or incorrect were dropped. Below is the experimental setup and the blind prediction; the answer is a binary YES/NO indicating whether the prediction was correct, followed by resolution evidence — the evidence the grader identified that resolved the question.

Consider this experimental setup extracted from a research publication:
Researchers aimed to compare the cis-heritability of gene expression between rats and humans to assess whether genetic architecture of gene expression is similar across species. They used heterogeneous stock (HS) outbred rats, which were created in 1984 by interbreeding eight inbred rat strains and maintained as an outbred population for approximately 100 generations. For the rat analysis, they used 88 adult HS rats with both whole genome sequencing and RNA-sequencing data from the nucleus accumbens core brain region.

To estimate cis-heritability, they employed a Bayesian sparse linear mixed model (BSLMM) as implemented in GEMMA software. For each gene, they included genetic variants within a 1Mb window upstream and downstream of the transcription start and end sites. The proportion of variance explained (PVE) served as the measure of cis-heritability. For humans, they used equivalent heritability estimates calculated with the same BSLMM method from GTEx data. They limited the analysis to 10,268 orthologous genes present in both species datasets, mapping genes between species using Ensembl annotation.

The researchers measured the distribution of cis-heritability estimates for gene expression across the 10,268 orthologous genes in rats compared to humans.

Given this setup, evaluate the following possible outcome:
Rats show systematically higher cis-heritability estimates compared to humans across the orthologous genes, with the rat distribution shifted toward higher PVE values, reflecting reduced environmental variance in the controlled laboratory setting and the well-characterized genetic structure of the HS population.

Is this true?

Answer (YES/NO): NO